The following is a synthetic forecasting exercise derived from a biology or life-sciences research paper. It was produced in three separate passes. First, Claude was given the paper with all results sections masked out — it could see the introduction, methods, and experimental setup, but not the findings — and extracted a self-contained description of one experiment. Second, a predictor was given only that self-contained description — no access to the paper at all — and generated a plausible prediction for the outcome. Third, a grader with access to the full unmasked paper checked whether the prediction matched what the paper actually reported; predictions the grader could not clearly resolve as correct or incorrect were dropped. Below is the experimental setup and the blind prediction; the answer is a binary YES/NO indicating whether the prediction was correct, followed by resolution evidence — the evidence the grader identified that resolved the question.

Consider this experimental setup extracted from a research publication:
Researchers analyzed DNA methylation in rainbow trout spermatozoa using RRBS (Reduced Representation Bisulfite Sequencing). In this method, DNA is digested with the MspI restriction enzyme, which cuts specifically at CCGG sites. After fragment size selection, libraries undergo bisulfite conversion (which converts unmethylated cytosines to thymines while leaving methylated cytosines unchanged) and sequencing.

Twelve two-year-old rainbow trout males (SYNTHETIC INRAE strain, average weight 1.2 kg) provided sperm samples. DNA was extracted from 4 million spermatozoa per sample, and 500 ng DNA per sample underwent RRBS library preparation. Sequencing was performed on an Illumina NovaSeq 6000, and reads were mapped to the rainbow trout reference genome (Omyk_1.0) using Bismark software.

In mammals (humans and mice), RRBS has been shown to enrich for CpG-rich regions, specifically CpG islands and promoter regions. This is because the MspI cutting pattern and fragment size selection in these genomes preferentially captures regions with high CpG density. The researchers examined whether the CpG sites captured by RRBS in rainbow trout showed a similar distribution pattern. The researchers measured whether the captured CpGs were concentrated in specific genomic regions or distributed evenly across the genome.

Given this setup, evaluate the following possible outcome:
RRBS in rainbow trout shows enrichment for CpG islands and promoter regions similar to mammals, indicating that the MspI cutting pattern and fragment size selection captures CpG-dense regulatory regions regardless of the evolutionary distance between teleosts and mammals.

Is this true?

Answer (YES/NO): NO